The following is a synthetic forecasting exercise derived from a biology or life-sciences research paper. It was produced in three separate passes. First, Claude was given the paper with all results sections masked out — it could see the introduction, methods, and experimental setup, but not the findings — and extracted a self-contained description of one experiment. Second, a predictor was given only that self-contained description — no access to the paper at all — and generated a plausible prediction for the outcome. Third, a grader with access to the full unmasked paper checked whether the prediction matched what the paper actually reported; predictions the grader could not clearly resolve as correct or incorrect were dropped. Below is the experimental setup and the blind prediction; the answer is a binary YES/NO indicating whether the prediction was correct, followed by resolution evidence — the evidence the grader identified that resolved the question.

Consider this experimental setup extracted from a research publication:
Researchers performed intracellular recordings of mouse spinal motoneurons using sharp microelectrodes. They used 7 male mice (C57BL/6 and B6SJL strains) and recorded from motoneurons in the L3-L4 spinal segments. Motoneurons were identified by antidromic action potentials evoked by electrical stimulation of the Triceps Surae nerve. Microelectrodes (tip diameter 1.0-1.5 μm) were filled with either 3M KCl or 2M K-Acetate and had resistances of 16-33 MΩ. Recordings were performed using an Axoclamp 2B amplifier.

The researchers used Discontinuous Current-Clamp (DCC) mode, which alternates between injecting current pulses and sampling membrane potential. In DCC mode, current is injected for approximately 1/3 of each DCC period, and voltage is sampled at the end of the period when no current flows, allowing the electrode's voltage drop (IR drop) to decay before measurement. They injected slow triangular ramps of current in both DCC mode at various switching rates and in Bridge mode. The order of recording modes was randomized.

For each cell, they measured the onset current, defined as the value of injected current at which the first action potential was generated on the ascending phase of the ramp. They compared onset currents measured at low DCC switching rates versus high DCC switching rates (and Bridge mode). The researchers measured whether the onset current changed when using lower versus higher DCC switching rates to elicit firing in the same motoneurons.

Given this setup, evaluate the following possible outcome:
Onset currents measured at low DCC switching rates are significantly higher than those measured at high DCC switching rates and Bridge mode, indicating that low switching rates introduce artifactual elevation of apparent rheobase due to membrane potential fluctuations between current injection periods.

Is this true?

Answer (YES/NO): NO